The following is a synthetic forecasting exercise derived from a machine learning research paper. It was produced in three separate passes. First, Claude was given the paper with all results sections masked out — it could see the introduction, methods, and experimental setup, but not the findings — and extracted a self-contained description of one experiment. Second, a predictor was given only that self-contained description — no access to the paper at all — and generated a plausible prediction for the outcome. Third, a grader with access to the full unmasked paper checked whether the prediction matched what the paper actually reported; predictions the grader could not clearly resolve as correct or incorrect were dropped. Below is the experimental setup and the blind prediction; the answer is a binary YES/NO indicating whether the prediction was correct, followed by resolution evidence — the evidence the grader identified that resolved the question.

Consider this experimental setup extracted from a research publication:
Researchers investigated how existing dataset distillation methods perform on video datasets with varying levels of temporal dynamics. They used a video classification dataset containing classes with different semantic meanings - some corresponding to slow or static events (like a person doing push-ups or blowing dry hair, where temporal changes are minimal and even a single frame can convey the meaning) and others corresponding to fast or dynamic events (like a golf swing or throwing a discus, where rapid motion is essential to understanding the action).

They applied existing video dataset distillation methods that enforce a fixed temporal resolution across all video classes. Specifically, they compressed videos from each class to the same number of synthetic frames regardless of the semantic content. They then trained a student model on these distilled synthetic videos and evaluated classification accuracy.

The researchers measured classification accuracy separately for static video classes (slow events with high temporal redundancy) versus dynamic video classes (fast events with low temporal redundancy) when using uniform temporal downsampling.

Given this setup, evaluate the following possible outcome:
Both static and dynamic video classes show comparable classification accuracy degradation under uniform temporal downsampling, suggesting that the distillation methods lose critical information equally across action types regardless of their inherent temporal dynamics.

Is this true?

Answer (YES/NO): NO